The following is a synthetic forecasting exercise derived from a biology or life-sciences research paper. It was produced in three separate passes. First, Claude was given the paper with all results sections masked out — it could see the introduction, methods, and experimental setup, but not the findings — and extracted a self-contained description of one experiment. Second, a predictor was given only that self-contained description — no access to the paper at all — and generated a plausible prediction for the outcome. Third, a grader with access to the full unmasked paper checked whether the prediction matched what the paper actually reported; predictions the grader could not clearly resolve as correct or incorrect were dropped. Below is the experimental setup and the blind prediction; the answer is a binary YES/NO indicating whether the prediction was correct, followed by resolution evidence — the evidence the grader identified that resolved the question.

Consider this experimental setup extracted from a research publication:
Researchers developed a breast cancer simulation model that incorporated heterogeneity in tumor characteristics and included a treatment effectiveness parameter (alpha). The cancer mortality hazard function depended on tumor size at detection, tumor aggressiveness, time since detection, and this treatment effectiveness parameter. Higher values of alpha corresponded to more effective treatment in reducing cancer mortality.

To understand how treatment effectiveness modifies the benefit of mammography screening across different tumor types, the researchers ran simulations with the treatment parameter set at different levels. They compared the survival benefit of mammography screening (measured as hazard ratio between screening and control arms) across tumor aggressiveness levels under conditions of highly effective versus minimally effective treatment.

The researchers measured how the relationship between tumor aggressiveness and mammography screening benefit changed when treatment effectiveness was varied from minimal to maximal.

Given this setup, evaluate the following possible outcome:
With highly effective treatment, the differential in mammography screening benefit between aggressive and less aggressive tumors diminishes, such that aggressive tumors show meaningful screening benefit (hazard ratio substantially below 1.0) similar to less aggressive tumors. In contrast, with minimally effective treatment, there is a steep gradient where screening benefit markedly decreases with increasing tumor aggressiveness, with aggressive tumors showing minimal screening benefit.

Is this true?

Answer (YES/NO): NO